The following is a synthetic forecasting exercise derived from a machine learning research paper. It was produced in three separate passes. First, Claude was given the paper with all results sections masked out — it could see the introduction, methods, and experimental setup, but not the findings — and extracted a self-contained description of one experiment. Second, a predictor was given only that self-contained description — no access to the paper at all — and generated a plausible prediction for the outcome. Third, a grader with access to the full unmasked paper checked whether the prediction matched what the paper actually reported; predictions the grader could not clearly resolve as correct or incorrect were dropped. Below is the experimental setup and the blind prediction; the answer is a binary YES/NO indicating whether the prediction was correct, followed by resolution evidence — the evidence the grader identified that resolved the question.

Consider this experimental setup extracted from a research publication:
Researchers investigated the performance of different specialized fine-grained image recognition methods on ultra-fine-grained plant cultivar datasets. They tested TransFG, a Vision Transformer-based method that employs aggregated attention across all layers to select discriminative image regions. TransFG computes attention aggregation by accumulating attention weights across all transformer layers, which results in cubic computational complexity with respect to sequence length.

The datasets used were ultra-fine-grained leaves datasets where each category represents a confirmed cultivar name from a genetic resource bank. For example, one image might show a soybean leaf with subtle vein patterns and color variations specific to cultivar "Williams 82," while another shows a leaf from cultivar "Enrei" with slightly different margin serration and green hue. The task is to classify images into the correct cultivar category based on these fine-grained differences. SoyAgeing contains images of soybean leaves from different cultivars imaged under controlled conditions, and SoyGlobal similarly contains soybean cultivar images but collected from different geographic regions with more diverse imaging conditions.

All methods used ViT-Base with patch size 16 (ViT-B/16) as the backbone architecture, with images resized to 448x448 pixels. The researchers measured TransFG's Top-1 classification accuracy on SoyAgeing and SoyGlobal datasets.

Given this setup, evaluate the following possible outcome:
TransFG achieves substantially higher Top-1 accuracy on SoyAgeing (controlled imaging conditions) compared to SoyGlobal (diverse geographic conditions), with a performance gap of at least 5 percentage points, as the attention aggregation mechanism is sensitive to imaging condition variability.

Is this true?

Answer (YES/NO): YES